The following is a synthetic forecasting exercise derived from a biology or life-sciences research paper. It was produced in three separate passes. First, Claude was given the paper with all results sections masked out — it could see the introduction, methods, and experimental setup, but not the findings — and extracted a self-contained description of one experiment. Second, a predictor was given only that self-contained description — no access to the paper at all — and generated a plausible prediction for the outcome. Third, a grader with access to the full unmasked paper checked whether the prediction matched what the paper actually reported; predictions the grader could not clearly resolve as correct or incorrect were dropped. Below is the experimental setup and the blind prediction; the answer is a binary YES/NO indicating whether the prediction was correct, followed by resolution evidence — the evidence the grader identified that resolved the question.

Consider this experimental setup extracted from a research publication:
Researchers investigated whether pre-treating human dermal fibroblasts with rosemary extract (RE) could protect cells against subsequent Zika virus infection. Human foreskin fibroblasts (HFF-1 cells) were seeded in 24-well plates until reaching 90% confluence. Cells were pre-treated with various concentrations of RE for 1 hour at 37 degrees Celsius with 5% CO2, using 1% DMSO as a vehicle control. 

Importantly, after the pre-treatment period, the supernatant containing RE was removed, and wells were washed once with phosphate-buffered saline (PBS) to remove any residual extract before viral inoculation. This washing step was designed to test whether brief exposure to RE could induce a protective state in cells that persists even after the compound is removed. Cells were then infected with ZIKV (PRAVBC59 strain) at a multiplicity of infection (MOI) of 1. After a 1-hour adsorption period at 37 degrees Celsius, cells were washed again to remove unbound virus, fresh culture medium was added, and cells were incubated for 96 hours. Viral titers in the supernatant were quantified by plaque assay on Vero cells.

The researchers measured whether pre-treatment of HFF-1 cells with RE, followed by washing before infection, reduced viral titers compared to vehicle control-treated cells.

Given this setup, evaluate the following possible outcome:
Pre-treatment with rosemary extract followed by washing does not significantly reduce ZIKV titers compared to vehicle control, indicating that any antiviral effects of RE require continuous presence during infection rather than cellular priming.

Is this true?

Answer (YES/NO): YES